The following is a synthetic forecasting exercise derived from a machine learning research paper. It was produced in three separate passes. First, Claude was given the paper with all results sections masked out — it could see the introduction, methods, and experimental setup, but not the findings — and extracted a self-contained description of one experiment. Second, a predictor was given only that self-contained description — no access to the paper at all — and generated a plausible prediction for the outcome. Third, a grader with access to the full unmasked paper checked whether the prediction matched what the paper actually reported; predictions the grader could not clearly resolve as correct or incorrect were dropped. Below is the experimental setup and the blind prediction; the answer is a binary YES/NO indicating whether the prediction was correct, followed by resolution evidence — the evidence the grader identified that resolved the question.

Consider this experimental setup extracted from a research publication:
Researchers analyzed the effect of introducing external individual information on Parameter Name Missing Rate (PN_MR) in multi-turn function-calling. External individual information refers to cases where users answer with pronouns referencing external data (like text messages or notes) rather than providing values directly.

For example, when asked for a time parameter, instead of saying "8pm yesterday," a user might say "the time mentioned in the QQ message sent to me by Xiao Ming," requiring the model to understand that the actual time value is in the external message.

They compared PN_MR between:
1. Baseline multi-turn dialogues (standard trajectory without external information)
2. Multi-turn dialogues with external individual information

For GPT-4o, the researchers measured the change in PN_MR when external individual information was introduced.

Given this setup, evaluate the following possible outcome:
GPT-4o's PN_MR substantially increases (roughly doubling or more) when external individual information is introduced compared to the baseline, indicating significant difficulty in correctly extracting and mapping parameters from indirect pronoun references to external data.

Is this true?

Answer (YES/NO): YES